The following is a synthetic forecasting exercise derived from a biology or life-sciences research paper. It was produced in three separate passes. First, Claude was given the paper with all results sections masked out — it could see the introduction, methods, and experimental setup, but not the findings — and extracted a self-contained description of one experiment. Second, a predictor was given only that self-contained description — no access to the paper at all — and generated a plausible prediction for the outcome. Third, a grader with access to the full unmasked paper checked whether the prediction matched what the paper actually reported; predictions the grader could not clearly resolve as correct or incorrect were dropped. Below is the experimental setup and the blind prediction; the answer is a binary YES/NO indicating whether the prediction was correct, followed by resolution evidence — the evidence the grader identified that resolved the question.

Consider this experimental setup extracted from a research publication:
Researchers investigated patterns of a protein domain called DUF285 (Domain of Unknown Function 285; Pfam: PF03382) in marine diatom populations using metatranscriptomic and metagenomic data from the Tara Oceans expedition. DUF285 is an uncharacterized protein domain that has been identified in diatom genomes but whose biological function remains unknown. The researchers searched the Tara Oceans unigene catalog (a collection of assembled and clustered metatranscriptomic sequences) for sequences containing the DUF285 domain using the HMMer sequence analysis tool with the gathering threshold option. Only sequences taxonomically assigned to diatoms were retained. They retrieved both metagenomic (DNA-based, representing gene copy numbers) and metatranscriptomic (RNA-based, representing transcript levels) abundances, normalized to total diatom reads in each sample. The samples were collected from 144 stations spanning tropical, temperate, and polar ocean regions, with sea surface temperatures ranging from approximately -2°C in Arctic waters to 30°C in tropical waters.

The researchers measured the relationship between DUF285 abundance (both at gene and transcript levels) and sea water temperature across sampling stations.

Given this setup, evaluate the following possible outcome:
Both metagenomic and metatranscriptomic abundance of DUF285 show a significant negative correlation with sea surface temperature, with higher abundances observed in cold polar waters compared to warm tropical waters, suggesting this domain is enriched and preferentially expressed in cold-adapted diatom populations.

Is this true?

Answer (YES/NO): YES